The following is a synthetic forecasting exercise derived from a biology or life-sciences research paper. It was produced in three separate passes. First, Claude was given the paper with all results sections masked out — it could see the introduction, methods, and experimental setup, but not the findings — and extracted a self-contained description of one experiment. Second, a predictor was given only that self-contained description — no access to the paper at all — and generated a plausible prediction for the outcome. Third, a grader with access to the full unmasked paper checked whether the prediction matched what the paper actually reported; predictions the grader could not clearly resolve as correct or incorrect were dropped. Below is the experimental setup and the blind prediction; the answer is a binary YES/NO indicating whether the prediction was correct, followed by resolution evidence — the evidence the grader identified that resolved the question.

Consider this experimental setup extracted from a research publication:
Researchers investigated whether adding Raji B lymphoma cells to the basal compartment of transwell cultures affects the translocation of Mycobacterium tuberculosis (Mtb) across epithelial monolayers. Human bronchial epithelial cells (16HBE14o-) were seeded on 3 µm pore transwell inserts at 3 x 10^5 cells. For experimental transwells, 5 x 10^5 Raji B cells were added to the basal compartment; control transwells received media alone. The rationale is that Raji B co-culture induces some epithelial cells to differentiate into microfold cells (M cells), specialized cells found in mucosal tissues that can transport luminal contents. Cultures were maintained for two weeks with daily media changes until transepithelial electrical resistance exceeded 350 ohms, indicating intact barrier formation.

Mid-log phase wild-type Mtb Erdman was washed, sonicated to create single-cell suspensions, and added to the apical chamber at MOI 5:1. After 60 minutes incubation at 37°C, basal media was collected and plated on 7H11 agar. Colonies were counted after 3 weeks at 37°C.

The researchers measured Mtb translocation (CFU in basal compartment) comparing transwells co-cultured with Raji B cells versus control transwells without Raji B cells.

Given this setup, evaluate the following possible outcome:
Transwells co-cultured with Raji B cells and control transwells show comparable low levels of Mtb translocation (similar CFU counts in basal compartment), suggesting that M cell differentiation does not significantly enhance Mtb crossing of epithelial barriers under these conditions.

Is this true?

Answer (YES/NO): NO